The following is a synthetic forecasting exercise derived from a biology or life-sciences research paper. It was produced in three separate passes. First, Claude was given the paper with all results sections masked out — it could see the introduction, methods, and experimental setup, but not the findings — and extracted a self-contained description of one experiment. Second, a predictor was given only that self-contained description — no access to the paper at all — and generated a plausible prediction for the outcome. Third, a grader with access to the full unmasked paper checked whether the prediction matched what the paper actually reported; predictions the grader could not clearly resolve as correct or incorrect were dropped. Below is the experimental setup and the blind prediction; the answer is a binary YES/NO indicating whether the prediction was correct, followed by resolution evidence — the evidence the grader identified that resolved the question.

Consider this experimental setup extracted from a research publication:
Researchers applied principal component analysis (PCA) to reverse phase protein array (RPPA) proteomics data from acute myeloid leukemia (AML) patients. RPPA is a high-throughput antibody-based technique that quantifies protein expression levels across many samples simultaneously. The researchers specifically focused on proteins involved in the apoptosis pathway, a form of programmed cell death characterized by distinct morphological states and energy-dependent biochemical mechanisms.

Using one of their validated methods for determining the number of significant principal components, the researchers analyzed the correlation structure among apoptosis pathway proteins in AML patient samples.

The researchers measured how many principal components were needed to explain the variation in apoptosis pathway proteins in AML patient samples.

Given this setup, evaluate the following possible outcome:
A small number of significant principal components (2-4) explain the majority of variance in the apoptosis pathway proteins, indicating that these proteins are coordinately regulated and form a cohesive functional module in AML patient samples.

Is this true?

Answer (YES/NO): NO